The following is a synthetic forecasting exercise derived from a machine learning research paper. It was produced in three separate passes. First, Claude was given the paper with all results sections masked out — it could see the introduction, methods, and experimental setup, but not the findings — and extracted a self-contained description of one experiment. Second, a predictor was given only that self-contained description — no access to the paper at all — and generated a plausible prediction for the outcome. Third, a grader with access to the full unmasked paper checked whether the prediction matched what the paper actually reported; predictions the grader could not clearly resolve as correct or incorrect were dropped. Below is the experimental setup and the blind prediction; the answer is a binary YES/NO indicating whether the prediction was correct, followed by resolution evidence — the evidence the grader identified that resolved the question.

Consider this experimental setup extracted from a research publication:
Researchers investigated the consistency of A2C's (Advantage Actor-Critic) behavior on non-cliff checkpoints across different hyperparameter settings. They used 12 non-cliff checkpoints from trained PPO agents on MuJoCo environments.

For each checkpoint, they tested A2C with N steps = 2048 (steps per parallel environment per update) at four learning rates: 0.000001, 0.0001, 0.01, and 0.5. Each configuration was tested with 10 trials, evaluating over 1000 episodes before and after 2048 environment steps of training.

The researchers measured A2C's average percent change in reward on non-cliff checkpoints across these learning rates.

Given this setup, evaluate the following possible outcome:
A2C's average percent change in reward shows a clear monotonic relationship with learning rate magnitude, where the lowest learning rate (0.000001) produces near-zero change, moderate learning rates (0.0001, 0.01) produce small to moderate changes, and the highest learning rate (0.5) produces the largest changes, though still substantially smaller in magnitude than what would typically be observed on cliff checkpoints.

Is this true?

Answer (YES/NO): NO